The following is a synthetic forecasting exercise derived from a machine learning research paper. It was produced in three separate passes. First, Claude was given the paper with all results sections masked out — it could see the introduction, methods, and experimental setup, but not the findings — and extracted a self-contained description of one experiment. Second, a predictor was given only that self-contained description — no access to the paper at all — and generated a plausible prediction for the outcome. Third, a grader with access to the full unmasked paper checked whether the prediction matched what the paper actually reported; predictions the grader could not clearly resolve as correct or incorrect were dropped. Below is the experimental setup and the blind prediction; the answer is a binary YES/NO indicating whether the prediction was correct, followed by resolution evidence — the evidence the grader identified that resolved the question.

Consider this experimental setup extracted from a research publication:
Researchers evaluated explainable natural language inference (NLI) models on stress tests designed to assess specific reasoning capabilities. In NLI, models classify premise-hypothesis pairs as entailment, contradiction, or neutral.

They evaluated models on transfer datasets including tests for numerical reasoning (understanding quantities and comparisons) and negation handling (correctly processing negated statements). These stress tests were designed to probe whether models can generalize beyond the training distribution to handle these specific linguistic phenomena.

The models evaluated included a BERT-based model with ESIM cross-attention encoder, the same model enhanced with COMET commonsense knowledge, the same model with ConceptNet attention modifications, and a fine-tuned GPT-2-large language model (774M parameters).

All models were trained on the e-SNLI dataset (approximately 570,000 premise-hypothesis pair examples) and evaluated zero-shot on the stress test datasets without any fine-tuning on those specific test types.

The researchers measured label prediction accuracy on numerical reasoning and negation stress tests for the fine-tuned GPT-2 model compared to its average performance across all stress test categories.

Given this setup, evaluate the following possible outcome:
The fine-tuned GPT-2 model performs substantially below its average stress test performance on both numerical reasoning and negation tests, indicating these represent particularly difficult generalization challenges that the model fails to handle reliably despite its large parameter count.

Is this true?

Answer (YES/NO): YES